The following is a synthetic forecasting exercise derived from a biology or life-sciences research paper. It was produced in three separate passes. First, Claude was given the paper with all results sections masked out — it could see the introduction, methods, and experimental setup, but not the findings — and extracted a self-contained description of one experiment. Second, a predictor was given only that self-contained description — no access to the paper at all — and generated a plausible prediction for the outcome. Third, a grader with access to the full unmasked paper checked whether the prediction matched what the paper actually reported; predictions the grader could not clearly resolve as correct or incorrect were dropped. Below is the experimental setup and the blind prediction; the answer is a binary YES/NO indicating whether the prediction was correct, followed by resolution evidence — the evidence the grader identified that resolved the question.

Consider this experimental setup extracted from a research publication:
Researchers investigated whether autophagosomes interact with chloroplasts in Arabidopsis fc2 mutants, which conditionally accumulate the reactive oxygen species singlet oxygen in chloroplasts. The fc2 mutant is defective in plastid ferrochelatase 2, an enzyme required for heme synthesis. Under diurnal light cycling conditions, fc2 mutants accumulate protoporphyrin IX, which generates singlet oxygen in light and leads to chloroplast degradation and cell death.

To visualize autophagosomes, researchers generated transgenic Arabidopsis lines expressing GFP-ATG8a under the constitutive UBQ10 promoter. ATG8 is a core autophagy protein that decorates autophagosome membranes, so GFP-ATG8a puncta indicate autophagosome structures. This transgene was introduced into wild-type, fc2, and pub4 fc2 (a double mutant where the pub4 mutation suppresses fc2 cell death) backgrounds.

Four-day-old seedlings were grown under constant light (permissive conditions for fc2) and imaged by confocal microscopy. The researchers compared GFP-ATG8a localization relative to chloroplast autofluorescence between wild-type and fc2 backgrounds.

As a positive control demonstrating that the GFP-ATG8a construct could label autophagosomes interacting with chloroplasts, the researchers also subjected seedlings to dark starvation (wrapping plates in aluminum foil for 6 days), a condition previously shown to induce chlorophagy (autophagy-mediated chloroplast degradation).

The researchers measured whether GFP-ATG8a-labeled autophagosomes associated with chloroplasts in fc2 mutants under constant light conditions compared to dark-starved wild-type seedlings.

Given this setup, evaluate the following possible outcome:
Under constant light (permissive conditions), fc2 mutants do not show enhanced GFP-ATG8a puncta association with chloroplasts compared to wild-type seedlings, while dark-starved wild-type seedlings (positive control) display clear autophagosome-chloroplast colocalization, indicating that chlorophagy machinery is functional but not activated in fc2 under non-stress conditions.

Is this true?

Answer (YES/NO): NO